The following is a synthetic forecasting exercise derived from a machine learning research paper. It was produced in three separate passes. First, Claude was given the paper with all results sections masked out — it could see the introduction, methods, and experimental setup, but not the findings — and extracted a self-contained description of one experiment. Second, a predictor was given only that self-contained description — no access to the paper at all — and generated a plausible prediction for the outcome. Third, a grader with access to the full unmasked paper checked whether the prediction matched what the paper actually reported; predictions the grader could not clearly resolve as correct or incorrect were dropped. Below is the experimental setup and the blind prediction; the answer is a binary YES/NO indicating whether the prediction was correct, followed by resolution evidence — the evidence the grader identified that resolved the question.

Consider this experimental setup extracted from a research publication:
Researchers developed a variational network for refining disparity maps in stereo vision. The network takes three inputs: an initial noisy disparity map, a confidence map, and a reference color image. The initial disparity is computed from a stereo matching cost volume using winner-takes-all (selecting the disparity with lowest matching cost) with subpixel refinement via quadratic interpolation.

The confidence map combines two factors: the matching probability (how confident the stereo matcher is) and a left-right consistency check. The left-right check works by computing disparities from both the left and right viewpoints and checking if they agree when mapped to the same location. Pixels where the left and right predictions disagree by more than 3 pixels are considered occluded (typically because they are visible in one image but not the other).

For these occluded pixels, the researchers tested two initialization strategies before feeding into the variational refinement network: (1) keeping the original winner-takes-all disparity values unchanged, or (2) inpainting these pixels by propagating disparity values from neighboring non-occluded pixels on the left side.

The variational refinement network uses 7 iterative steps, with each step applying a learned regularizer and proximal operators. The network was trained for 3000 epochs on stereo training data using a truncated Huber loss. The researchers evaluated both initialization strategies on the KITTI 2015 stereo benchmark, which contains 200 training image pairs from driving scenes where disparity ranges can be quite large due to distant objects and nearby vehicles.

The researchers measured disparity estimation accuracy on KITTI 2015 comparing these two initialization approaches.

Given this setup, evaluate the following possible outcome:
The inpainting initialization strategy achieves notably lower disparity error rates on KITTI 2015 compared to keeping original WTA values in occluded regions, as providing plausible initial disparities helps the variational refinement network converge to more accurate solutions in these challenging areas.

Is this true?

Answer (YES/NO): YES